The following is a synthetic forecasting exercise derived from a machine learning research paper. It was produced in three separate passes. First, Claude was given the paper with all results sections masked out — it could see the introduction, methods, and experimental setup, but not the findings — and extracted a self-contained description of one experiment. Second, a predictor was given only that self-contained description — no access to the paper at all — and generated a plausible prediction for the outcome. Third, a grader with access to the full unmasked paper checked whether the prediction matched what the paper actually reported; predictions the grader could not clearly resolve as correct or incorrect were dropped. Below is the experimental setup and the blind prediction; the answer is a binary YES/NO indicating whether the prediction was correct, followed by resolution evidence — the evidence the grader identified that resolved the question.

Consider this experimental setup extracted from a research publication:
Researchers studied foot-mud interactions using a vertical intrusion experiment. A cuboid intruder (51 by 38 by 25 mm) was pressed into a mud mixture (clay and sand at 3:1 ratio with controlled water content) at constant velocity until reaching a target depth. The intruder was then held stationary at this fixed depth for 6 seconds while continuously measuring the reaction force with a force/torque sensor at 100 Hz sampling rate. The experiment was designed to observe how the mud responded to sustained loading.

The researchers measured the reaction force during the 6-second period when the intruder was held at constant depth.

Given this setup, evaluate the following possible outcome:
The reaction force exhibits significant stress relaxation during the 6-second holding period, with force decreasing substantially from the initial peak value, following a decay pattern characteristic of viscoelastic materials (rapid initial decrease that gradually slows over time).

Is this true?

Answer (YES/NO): YES